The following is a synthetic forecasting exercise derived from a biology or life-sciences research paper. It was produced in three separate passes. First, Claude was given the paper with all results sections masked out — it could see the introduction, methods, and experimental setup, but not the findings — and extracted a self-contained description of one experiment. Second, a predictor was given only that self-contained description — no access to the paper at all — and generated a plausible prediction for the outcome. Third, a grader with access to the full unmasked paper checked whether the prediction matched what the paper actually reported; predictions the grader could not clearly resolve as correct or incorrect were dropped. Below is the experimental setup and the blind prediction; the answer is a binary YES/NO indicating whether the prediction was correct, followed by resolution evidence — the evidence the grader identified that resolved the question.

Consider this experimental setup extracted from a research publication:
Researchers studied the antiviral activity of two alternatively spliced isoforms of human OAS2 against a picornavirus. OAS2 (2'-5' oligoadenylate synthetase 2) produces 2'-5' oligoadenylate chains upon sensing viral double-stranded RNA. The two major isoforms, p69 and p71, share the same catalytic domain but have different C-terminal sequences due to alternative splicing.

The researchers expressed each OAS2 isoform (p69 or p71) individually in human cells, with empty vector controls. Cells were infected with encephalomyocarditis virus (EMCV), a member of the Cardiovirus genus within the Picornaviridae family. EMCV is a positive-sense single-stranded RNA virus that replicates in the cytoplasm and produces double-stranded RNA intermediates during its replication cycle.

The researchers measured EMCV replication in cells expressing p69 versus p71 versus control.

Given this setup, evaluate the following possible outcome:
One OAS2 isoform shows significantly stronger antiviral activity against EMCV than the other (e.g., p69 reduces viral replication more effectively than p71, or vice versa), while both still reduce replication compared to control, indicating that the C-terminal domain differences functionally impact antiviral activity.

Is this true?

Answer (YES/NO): NO